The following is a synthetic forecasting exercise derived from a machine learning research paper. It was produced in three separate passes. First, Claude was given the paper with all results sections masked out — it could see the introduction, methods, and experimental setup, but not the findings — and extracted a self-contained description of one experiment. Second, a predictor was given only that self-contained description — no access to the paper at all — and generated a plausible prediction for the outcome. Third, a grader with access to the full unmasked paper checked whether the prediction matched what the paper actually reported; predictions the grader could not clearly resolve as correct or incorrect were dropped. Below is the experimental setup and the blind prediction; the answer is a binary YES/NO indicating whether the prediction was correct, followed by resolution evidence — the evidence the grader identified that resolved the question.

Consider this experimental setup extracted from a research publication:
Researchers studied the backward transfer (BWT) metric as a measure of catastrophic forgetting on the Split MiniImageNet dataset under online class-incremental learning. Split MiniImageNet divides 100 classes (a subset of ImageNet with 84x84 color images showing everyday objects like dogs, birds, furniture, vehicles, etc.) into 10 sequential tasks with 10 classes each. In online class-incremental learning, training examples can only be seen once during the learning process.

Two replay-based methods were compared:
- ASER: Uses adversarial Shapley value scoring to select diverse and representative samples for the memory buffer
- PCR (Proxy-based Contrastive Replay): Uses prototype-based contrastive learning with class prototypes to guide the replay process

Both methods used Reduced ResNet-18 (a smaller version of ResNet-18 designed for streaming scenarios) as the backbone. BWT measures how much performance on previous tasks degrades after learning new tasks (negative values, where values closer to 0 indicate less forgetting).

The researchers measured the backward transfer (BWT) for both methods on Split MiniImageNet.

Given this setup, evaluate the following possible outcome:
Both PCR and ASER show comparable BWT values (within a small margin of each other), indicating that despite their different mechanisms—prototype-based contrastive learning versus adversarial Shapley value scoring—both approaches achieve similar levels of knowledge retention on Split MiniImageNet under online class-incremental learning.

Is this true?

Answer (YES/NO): NO